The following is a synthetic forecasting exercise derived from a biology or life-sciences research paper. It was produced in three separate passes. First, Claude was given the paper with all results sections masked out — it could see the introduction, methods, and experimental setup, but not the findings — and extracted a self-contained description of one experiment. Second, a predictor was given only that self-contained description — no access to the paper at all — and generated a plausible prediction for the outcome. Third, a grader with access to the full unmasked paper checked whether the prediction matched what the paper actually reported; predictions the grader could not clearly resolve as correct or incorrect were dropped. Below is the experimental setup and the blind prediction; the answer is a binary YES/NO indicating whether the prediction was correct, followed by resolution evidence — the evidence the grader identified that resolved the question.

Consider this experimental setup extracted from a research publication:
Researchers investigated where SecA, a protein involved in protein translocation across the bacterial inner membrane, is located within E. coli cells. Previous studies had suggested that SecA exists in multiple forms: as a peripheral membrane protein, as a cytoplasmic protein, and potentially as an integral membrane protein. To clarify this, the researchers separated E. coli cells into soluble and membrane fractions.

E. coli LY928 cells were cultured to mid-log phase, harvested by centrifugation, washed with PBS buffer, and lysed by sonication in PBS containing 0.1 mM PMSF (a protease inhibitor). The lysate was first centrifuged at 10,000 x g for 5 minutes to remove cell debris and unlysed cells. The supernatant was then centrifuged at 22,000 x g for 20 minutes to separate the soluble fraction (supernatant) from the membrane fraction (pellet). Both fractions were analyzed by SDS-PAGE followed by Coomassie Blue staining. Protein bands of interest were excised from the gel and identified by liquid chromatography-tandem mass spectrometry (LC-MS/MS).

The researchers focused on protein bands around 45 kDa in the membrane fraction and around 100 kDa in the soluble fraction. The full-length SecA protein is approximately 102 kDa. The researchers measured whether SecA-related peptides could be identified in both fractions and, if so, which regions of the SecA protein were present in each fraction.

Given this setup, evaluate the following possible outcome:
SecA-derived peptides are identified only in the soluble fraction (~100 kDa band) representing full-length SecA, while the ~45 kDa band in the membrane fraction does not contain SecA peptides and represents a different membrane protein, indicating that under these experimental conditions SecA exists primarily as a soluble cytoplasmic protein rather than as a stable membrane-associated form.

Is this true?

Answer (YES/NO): NO